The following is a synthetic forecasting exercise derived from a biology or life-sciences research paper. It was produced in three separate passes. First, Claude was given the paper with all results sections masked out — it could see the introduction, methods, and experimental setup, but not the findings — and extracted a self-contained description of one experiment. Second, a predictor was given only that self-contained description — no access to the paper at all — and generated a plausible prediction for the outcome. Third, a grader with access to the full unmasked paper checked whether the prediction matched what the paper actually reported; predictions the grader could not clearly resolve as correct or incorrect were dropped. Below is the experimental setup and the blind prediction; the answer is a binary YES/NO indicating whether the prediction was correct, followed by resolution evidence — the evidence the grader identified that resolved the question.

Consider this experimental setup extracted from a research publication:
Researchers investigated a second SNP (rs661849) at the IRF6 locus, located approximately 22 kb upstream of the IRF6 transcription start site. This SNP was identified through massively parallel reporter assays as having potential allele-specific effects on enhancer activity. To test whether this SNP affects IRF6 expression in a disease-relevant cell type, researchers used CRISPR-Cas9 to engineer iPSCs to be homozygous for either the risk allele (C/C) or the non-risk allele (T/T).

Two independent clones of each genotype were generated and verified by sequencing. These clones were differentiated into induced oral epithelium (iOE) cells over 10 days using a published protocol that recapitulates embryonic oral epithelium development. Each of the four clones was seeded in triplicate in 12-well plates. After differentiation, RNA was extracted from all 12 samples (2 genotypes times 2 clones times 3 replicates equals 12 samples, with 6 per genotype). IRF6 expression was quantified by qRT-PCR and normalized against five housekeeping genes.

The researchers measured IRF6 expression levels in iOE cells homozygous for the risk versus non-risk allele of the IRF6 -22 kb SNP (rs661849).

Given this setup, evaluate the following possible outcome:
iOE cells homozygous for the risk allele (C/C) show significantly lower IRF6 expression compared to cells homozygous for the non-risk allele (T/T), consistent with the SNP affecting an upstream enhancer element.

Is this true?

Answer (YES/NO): YES